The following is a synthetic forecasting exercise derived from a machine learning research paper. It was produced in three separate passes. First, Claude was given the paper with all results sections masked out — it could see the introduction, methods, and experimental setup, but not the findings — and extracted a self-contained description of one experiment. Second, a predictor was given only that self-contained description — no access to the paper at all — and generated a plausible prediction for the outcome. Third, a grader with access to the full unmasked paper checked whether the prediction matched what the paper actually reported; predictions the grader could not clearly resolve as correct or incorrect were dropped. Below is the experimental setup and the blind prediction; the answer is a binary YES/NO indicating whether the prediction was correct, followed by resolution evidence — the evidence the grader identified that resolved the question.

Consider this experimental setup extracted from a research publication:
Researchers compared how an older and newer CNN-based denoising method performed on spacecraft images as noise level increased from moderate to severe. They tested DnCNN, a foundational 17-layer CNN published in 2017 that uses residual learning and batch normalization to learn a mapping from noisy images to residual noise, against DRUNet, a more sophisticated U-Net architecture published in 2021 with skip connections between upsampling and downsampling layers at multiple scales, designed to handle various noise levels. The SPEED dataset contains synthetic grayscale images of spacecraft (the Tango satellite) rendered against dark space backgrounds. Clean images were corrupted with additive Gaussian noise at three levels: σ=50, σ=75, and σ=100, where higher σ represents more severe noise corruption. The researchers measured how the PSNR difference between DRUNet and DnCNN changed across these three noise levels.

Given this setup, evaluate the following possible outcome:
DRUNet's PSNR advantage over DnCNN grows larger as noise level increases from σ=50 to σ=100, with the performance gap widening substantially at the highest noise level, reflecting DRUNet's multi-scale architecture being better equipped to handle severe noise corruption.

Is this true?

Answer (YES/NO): NO